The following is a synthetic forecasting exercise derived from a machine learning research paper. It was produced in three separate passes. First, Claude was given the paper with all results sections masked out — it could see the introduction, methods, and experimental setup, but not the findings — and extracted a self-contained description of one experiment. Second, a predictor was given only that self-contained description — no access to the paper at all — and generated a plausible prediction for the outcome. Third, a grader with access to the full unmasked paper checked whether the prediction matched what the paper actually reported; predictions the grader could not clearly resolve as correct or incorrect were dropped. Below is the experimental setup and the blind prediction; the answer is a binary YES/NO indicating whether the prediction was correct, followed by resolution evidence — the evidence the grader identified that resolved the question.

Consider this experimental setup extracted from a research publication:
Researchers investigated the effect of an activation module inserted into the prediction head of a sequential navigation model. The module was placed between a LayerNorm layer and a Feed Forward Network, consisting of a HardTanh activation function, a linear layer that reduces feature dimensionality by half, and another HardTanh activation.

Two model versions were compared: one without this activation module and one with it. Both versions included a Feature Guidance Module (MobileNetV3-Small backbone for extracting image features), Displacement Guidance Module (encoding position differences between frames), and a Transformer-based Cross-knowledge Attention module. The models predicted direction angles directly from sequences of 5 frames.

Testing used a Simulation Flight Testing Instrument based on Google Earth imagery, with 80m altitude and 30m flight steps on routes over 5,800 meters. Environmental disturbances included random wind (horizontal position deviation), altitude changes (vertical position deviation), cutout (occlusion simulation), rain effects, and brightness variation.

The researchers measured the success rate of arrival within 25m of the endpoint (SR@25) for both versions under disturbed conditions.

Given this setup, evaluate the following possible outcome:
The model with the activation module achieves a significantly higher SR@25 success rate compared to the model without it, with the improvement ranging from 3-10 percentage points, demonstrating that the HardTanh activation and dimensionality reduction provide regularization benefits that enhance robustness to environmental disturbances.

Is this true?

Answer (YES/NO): NO